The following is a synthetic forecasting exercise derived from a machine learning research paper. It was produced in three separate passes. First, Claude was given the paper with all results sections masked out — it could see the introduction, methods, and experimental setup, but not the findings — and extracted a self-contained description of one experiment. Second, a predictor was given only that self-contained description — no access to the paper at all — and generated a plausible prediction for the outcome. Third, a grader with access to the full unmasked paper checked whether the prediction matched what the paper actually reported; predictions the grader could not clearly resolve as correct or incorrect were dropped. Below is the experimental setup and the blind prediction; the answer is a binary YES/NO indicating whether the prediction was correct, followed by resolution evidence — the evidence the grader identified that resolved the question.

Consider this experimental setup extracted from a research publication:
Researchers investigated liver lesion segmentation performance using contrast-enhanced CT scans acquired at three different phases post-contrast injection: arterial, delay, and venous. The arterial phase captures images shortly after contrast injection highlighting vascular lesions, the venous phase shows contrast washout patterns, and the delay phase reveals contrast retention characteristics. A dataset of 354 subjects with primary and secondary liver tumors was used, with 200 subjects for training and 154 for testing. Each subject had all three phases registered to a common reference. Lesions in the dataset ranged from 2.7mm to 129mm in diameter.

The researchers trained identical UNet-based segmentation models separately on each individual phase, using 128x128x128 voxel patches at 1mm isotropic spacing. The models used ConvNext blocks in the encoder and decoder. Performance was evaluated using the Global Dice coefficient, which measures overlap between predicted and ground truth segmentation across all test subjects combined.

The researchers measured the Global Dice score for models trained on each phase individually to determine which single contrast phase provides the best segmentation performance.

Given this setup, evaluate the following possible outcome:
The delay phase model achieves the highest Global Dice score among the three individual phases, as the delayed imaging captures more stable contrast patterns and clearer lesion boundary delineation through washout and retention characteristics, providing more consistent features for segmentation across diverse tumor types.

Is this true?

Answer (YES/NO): YES